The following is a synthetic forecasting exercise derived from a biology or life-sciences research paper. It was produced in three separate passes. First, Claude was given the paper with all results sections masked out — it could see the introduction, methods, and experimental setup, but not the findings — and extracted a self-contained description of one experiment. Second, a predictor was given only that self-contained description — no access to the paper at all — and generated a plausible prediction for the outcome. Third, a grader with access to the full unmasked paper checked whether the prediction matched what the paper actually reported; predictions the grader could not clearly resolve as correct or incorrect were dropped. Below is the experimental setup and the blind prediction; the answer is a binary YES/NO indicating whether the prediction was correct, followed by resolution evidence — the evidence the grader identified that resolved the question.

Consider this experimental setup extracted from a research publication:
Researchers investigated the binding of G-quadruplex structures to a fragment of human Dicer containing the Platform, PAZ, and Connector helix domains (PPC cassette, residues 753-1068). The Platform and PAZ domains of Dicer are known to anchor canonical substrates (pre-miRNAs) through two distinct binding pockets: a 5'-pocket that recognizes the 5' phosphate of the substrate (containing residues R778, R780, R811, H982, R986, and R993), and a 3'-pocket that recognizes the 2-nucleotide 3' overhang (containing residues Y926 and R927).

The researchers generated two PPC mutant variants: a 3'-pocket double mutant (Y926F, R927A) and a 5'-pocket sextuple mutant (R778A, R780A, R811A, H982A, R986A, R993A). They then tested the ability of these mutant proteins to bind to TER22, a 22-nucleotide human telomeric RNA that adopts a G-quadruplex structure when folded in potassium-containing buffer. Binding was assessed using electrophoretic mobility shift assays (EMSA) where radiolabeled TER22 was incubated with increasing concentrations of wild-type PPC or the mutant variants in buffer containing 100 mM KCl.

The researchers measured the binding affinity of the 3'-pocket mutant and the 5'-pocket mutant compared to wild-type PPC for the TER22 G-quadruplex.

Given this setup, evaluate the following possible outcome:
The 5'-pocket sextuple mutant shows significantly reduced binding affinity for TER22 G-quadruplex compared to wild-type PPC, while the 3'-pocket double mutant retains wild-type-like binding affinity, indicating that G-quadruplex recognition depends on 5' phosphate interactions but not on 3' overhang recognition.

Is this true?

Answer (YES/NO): NO